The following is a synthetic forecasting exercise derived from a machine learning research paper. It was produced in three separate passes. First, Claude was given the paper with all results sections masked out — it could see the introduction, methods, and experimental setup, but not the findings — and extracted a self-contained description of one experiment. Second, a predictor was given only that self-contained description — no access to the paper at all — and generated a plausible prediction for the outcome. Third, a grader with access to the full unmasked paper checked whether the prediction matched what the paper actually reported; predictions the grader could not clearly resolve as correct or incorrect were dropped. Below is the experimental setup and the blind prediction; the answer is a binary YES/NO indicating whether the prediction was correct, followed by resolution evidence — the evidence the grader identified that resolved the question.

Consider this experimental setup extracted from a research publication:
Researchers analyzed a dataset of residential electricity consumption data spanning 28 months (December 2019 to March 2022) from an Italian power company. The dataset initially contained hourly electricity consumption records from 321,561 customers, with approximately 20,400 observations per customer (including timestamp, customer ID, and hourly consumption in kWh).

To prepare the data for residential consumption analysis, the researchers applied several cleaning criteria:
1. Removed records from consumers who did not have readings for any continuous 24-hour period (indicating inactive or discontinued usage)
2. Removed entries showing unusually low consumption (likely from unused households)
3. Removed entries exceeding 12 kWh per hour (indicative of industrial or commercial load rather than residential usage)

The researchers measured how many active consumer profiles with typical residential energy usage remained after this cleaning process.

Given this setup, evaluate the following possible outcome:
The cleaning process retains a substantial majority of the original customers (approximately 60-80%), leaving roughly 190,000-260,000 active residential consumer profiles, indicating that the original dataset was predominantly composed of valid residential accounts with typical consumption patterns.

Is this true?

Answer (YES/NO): NO